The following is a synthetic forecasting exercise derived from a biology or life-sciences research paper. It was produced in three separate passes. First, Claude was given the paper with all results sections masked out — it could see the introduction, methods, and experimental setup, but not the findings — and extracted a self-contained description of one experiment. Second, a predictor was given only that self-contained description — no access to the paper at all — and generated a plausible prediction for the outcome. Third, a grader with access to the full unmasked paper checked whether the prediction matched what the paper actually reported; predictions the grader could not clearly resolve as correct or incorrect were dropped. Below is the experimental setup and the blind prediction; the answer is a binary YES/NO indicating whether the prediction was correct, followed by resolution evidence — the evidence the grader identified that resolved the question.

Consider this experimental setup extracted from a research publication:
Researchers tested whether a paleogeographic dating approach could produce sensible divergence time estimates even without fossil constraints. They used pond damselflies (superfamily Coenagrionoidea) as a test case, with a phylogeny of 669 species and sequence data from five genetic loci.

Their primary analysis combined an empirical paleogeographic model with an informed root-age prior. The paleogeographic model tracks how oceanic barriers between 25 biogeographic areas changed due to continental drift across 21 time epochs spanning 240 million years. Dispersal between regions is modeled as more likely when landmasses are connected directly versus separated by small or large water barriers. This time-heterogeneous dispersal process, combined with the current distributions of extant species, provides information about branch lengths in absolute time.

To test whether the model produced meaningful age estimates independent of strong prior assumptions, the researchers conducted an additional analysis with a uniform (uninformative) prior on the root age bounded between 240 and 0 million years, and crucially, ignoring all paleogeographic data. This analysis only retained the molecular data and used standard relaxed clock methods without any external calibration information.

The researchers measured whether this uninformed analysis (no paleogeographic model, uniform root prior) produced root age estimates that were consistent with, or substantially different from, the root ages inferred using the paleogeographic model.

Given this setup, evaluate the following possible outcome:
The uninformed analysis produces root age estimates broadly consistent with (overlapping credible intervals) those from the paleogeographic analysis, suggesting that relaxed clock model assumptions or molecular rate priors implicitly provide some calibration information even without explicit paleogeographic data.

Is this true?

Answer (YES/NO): NO